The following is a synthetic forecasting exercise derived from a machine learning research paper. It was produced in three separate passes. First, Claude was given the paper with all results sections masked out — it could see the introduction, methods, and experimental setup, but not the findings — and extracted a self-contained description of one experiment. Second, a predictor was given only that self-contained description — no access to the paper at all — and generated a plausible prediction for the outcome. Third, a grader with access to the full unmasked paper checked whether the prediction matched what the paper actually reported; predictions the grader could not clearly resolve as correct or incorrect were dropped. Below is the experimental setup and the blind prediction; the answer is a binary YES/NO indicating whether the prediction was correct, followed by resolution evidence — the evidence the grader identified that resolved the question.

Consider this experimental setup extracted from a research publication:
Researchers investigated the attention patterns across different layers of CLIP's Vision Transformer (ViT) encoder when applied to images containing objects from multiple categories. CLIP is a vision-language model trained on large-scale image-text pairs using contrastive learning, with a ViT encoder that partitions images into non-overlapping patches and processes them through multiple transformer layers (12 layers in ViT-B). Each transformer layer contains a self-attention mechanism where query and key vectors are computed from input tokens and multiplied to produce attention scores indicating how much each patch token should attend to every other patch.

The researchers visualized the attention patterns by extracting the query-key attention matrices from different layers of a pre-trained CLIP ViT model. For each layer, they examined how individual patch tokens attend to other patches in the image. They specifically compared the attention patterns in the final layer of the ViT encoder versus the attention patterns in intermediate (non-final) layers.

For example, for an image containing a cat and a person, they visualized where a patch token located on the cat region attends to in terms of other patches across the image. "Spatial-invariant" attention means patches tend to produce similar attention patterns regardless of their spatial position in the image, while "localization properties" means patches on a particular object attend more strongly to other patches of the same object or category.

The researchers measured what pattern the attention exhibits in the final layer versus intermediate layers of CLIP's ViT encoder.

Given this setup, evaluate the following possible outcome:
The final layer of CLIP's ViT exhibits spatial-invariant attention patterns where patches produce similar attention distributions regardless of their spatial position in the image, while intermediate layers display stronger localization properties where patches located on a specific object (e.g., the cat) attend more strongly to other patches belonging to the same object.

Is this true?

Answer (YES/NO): YES